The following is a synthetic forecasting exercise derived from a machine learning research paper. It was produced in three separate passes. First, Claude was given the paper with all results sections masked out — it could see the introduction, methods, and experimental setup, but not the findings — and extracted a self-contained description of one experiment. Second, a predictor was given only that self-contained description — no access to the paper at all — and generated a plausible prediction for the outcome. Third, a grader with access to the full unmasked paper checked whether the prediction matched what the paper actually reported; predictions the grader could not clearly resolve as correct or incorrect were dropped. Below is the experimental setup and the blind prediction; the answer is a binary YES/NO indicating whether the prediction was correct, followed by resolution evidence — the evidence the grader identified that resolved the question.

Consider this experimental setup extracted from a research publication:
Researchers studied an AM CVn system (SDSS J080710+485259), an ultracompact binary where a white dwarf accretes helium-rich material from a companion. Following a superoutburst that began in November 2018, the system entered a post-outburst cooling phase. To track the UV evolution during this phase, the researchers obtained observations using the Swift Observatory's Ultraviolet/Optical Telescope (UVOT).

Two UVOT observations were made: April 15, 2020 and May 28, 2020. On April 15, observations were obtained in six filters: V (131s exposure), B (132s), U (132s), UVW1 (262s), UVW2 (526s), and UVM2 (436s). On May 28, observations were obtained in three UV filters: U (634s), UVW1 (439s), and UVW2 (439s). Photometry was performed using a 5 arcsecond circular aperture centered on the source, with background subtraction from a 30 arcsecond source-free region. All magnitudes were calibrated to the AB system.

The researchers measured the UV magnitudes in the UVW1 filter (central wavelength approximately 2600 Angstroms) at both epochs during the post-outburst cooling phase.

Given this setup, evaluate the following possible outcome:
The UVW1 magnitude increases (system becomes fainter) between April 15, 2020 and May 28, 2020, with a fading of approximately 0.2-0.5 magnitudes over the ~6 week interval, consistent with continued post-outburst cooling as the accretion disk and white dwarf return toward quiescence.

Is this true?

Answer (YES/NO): YES